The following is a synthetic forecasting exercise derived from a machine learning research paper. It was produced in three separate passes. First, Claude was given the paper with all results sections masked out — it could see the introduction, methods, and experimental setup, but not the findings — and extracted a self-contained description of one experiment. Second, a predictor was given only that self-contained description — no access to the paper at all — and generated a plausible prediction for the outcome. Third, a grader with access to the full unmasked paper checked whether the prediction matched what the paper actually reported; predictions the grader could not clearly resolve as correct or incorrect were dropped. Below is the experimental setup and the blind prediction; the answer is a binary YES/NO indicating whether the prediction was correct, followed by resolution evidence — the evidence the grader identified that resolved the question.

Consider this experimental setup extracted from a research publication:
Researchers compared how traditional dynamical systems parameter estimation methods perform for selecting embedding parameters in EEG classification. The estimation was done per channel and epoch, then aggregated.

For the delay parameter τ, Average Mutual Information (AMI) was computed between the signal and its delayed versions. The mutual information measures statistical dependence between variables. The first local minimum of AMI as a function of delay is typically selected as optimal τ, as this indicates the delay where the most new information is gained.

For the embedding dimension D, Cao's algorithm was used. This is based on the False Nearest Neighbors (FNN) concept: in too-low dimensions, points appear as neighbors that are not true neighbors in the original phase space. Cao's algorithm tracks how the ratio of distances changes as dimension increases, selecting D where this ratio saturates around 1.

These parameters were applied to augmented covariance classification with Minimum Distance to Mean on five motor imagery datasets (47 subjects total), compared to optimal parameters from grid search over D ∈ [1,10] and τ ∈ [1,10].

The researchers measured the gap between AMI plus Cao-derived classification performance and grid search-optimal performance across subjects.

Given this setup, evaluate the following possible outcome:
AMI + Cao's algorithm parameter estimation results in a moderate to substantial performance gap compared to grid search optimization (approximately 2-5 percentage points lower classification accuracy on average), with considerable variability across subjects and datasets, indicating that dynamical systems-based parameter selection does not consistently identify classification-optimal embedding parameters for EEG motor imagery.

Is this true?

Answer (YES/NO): YES